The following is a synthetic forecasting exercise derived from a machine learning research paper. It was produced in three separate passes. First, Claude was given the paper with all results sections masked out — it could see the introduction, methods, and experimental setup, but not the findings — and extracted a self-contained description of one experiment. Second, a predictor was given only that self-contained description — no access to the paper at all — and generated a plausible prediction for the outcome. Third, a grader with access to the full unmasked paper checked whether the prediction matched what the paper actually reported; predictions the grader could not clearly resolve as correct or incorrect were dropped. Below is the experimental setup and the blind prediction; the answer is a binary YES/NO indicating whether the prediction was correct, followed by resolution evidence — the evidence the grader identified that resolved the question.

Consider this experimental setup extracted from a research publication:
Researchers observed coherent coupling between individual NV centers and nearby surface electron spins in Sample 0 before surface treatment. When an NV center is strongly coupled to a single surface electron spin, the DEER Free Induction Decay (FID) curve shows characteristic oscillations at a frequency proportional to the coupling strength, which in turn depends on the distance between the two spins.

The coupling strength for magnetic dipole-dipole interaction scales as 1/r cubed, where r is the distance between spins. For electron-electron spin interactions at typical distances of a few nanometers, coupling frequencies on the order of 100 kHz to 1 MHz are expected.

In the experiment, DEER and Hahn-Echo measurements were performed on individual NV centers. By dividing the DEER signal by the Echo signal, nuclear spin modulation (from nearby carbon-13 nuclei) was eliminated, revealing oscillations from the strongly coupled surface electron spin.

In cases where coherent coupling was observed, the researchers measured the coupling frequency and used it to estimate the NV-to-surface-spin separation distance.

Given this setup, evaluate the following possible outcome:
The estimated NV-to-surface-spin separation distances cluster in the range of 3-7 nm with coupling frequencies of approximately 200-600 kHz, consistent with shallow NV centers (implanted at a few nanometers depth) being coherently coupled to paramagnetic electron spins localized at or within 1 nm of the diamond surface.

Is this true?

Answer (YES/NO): NO